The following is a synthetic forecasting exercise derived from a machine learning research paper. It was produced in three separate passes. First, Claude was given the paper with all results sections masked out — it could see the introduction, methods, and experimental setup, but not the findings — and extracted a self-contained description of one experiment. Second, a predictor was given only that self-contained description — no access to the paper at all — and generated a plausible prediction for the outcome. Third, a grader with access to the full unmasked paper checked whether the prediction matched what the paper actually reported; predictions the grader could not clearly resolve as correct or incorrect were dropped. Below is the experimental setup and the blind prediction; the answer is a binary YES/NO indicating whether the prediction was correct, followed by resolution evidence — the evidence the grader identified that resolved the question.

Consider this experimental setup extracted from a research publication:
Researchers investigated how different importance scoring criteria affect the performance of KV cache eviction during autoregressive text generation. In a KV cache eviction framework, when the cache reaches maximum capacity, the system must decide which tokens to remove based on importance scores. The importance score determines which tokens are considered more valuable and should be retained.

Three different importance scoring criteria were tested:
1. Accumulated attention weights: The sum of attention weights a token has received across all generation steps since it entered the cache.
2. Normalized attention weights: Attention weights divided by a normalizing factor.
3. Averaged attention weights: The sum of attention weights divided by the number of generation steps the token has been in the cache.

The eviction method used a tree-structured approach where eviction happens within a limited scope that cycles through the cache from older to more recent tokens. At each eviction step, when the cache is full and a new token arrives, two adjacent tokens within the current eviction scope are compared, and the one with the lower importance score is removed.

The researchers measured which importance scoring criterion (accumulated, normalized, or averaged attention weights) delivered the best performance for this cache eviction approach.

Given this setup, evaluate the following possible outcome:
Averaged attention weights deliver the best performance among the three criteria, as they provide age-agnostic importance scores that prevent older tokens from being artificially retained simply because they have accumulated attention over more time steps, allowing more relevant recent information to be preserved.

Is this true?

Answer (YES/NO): YES